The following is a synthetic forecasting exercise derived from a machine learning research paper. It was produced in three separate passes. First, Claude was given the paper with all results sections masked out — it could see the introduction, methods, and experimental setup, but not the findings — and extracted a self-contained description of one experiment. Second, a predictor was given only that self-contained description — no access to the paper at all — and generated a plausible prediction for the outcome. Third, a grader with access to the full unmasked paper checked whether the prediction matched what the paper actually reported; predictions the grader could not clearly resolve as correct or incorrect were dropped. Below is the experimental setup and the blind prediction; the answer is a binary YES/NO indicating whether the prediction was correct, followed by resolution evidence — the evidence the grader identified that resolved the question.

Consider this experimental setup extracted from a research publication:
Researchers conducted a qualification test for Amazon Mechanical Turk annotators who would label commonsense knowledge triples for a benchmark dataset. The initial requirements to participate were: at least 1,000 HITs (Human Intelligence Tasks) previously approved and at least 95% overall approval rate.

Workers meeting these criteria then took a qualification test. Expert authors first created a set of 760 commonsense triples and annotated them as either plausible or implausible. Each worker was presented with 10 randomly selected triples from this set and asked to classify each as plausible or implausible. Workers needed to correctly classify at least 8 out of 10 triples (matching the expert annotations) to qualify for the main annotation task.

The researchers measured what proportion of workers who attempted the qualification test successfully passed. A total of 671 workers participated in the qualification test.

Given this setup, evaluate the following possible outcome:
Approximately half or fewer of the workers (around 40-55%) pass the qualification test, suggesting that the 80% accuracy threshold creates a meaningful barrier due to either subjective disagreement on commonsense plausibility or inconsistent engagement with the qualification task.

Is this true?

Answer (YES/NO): NO